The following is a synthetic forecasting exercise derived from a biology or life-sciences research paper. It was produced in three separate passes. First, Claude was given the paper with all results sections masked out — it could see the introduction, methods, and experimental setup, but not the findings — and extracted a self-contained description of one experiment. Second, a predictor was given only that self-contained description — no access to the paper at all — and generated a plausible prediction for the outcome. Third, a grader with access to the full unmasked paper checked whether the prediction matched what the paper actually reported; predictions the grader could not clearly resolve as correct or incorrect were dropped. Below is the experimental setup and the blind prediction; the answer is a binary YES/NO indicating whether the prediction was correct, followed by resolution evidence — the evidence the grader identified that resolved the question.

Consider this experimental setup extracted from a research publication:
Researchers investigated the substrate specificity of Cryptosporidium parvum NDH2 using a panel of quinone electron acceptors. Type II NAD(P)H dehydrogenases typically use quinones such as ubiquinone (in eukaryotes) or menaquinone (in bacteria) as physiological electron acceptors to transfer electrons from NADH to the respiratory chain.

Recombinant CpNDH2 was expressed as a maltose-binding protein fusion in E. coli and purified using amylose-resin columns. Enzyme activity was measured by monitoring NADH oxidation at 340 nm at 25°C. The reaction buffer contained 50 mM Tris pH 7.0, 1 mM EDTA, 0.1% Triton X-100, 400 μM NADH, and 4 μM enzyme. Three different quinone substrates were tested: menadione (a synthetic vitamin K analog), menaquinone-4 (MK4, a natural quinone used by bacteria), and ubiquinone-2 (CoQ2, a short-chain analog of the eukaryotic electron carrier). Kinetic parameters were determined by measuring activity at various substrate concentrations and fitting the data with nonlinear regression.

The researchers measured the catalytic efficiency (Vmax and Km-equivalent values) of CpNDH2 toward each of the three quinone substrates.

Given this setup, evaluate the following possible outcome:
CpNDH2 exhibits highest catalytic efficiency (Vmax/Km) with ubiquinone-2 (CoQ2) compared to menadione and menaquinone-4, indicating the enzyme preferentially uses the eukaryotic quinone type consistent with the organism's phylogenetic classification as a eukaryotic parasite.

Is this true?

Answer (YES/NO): NO